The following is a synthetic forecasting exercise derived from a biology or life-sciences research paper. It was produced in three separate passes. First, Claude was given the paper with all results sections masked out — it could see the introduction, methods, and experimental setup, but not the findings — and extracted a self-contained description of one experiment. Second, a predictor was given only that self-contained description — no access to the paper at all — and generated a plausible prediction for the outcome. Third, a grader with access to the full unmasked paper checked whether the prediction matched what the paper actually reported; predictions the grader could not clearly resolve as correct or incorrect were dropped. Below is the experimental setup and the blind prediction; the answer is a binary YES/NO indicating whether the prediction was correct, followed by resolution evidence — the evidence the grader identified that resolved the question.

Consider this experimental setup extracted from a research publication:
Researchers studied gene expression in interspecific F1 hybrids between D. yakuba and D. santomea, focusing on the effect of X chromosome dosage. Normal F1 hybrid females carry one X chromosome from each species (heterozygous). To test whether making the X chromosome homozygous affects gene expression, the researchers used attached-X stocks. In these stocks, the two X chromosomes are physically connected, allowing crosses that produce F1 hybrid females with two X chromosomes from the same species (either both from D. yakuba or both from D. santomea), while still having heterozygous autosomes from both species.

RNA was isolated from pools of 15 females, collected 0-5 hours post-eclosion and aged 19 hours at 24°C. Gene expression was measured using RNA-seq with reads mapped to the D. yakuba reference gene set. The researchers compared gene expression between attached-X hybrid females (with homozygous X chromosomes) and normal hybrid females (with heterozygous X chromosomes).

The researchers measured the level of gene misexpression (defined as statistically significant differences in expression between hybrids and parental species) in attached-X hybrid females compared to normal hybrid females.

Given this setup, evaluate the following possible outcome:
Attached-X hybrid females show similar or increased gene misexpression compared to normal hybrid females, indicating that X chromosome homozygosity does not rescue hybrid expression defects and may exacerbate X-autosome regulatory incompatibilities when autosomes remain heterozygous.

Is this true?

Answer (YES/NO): YES